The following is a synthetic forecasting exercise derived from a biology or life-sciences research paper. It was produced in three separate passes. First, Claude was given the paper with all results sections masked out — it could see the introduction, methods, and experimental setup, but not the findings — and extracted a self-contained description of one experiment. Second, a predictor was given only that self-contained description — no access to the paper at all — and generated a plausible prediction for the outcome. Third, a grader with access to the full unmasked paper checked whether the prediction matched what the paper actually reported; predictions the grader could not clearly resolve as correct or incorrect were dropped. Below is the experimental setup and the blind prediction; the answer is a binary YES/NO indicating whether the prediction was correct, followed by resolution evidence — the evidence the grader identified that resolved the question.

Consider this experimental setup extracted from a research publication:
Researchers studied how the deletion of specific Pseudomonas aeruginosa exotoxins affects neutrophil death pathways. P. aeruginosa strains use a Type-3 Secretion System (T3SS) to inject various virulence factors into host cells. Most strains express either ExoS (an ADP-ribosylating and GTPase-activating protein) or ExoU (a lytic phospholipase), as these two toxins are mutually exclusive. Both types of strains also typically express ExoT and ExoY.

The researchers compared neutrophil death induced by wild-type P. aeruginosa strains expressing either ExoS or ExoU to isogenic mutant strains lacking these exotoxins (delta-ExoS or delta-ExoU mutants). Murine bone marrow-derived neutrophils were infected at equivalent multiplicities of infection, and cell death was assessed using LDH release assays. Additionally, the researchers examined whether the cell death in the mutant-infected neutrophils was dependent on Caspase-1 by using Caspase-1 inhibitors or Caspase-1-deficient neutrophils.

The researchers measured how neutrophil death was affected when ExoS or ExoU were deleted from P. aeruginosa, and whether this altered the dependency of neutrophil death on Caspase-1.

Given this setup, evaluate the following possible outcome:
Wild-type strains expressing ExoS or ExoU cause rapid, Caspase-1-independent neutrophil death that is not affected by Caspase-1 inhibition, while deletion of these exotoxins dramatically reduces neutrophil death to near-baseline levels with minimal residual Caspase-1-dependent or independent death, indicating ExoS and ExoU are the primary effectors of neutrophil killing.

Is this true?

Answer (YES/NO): NO